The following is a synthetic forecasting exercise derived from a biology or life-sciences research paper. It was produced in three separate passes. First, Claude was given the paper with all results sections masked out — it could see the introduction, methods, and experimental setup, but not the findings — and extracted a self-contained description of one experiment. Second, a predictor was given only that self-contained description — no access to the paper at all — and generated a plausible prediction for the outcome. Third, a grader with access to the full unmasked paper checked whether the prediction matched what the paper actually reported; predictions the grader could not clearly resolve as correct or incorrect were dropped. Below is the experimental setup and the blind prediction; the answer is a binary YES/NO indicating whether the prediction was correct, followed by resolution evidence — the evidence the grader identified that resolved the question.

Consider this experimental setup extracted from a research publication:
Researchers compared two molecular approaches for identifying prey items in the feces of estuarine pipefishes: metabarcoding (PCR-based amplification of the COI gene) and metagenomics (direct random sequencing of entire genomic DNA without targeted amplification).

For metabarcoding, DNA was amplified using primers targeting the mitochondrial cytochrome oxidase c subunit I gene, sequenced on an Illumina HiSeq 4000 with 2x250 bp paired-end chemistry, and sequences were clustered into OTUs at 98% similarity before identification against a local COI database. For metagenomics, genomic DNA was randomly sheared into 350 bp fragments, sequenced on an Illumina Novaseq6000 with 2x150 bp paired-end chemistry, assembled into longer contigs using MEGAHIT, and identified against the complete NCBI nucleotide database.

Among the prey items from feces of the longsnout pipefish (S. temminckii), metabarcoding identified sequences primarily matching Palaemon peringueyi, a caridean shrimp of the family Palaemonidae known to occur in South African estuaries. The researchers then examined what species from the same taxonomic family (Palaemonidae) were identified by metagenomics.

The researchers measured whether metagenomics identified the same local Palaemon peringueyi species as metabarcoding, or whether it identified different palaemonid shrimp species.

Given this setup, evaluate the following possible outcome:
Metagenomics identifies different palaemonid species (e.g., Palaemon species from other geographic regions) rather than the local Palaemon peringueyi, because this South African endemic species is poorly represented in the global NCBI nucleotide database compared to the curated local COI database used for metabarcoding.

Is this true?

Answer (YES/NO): NO